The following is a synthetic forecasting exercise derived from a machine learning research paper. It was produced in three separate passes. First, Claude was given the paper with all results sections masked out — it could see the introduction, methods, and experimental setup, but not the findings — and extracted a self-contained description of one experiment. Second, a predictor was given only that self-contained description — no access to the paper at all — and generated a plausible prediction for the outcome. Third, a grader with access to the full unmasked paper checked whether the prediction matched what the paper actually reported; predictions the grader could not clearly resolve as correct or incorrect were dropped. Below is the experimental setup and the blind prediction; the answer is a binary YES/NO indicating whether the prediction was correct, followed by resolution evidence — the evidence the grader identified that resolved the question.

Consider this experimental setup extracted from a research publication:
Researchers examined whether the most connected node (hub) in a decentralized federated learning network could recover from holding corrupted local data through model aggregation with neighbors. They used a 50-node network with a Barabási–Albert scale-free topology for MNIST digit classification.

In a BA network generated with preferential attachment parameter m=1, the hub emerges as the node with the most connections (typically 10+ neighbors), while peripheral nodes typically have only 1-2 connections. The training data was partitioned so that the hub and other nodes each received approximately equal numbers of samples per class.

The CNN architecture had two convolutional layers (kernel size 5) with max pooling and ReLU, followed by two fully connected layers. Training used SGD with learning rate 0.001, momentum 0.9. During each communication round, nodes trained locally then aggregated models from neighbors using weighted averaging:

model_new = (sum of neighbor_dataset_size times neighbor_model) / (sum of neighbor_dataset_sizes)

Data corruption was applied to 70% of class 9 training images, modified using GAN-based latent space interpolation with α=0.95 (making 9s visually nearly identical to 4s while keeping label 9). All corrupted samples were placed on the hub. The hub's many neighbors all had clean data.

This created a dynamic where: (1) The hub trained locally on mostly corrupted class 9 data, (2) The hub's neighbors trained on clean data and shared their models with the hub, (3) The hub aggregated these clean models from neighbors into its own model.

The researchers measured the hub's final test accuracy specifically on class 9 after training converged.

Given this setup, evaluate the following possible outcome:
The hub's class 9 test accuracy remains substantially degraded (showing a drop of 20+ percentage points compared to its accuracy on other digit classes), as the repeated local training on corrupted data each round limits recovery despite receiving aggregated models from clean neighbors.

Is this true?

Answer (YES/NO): NO